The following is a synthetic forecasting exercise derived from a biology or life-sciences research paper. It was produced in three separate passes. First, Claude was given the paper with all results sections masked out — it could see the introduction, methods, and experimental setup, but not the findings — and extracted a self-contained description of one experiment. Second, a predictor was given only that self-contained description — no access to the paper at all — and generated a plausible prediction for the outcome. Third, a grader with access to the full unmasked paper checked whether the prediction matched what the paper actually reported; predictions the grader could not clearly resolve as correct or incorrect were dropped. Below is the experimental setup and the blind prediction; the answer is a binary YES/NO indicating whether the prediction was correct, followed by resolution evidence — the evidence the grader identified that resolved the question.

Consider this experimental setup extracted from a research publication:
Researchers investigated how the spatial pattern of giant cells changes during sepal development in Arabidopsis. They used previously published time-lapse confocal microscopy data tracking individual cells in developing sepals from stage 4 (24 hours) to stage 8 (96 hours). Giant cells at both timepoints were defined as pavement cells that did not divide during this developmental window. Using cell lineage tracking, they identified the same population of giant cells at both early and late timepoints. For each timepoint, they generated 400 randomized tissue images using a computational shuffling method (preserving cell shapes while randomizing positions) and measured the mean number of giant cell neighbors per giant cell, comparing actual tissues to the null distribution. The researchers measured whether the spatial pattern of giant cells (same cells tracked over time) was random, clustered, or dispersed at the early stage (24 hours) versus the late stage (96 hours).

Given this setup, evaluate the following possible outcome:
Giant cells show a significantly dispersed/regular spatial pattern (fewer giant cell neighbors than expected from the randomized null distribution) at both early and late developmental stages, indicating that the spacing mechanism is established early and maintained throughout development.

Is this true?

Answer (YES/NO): NO